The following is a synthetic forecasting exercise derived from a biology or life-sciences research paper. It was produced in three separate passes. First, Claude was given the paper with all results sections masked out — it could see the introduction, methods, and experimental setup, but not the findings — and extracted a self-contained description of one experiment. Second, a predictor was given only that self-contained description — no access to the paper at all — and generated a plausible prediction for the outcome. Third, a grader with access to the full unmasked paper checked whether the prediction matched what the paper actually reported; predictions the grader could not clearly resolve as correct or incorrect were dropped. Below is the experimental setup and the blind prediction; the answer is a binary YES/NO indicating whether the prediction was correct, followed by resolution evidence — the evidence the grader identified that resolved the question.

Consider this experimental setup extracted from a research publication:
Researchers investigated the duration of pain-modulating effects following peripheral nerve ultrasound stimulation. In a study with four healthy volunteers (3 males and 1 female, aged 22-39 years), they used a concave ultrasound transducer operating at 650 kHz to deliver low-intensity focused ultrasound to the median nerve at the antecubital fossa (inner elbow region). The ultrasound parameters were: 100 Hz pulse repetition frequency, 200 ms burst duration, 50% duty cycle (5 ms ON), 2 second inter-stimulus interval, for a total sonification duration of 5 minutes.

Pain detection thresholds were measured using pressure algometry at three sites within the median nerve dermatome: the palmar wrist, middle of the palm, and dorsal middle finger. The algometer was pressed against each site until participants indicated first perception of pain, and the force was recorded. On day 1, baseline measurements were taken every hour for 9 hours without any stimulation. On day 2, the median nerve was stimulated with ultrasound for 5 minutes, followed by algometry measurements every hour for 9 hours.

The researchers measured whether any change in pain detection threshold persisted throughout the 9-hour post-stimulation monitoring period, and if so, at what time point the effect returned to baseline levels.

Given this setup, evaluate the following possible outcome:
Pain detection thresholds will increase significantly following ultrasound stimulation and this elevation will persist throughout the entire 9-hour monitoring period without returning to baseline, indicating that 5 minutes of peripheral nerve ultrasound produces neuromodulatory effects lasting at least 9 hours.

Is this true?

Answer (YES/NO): NO